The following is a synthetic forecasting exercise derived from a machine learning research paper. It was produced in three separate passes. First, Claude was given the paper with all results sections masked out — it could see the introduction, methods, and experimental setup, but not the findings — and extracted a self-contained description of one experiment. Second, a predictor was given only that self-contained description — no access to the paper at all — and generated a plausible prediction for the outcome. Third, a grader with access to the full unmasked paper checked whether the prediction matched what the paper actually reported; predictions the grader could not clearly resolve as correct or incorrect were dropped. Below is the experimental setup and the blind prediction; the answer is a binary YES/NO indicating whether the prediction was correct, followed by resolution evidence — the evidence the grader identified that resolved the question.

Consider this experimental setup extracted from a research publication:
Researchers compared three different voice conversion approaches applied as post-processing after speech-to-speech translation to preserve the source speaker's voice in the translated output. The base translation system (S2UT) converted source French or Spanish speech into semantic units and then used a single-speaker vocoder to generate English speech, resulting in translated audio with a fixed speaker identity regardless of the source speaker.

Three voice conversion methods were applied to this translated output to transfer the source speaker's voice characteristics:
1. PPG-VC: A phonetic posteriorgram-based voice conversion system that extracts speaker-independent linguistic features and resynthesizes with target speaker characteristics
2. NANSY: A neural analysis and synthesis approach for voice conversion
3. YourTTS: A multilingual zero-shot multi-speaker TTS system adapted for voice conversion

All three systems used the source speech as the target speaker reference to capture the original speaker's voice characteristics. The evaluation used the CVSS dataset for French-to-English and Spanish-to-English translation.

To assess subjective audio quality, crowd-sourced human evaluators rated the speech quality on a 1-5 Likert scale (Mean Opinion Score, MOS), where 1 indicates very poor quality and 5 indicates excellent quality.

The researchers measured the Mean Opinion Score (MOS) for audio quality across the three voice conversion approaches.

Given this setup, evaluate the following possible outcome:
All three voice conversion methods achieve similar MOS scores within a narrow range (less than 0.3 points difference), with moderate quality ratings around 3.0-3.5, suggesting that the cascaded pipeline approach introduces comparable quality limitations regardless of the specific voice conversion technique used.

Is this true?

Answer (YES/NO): NO